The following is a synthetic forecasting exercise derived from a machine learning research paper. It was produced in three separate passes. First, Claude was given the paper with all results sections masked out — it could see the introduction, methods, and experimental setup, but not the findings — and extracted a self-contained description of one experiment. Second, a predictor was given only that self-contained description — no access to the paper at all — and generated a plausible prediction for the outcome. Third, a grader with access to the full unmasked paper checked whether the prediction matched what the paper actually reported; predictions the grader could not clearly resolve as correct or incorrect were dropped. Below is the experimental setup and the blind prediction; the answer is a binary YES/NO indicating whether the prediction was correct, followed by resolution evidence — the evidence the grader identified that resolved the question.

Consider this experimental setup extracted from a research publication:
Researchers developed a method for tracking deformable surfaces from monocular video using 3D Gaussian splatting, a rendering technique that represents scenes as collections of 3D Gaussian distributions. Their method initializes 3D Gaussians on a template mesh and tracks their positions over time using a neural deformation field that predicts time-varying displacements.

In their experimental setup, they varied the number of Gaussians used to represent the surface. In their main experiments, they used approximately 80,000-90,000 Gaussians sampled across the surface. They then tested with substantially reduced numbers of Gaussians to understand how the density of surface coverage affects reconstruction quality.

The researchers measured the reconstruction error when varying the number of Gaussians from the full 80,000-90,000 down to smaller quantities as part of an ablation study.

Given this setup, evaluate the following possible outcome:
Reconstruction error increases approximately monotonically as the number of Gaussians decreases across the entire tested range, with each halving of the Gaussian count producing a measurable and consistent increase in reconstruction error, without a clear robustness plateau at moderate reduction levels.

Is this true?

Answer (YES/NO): NO